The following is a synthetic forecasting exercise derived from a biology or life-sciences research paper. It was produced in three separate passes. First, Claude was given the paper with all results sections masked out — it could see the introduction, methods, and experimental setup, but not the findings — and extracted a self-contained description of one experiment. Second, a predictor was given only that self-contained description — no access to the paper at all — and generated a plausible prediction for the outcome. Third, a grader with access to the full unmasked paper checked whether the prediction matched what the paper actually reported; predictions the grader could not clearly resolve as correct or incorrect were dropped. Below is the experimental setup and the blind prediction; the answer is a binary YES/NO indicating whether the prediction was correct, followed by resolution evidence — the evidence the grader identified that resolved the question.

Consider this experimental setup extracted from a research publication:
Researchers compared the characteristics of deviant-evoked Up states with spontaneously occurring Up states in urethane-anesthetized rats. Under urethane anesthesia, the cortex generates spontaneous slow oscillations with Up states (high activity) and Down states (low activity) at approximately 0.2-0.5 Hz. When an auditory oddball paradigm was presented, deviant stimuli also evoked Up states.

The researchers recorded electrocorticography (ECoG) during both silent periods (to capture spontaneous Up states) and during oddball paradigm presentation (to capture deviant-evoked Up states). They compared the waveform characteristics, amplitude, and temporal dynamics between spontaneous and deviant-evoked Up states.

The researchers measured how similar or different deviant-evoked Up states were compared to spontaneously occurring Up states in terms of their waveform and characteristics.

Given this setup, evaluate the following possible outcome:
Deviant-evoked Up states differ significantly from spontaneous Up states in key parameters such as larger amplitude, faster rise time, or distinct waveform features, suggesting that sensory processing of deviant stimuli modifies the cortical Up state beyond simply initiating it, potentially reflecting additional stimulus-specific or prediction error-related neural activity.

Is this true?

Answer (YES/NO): NO